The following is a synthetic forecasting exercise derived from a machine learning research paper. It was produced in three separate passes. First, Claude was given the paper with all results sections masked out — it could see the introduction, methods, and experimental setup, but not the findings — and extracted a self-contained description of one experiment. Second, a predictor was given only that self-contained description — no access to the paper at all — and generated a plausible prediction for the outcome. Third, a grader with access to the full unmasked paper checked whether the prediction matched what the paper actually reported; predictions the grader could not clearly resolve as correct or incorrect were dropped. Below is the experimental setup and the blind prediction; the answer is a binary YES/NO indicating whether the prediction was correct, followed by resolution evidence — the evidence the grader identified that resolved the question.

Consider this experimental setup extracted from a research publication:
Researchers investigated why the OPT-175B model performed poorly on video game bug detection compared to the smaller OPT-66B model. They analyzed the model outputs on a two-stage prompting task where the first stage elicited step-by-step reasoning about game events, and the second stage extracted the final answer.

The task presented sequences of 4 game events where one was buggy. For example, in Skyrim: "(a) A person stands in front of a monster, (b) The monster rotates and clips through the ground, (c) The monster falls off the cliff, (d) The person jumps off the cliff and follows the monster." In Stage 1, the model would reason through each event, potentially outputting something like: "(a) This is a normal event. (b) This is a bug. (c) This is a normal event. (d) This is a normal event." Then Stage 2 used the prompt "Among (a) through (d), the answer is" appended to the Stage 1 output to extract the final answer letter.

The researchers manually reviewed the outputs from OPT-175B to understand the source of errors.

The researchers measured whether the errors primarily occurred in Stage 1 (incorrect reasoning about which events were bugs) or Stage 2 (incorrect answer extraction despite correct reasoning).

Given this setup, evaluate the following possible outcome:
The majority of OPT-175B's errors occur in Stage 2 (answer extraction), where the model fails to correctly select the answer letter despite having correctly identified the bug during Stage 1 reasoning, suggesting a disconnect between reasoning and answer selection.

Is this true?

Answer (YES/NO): YES